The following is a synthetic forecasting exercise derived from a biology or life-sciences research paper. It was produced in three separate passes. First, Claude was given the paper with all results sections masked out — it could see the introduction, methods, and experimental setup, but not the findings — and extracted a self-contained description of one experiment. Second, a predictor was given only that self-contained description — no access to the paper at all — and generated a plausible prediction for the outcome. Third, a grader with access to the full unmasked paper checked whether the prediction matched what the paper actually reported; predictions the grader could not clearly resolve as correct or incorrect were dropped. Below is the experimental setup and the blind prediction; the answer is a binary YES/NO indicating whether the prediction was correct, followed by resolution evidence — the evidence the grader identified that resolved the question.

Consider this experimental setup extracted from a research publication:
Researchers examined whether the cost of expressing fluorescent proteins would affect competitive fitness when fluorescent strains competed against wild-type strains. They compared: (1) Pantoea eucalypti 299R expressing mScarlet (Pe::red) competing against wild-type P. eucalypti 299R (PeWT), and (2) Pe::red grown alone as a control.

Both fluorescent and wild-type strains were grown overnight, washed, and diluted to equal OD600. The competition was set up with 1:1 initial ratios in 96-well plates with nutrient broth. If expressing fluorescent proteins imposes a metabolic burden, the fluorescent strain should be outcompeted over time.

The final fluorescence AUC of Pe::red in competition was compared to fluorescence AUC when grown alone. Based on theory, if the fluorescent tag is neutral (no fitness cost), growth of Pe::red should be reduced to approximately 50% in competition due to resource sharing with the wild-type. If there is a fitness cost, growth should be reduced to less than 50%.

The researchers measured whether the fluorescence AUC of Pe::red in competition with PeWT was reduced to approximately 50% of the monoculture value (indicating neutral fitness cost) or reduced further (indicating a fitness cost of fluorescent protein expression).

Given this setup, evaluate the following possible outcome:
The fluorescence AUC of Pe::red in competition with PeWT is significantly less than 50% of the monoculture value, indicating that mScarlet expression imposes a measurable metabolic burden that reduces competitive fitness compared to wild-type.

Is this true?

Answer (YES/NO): YES